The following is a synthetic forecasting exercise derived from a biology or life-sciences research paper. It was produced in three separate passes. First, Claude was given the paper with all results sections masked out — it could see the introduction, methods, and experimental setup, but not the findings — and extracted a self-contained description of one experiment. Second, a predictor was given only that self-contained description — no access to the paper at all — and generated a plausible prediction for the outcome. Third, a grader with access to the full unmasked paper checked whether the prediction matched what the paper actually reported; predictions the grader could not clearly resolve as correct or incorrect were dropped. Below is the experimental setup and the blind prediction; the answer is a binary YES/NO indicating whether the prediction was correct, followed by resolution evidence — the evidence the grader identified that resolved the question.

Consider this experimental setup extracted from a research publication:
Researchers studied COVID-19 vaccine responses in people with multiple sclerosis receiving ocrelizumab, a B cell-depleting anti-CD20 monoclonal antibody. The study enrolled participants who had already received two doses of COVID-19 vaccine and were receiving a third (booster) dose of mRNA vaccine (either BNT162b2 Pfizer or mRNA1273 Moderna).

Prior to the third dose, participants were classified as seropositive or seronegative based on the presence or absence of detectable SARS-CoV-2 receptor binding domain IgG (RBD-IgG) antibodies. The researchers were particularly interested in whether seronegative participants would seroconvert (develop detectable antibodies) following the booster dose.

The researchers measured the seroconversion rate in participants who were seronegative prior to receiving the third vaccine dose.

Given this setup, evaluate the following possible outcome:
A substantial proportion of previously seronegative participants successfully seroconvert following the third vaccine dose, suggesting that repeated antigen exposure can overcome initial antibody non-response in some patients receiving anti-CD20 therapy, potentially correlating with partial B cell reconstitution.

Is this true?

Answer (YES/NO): NO